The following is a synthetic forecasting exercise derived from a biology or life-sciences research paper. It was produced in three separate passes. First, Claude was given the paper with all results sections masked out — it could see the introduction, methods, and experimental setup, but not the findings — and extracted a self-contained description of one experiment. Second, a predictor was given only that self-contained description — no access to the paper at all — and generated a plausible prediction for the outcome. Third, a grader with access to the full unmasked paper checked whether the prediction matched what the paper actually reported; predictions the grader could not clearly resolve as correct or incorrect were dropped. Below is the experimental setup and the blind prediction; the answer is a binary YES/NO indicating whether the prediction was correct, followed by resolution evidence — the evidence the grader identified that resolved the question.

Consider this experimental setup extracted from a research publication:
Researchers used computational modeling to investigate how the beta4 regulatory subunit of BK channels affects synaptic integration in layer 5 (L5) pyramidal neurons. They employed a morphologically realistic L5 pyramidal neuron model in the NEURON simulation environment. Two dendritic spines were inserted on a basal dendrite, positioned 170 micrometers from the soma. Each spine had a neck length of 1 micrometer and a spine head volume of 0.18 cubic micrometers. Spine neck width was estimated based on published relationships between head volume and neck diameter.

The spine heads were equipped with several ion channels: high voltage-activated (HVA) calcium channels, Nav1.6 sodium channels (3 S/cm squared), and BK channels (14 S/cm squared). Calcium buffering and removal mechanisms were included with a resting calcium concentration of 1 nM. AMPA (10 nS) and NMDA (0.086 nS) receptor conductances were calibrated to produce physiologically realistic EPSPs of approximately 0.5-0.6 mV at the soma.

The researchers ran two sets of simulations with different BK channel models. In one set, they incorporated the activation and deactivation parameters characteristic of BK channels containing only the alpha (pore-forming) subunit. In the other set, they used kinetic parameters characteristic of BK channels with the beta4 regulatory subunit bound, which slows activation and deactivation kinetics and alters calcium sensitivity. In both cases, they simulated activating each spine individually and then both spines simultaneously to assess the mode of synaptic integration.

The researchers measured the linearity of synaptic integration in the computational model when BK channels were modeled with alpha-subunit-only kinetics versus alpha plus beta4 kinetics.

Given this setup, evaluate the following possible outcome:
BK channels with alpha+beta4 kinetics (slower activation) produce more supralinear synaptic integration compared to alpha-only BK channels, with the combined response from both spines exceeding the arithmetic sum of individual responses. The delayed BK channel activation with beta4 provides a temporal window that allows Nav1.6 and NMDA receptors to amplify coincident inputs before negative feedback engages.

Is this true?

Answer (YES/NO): NO